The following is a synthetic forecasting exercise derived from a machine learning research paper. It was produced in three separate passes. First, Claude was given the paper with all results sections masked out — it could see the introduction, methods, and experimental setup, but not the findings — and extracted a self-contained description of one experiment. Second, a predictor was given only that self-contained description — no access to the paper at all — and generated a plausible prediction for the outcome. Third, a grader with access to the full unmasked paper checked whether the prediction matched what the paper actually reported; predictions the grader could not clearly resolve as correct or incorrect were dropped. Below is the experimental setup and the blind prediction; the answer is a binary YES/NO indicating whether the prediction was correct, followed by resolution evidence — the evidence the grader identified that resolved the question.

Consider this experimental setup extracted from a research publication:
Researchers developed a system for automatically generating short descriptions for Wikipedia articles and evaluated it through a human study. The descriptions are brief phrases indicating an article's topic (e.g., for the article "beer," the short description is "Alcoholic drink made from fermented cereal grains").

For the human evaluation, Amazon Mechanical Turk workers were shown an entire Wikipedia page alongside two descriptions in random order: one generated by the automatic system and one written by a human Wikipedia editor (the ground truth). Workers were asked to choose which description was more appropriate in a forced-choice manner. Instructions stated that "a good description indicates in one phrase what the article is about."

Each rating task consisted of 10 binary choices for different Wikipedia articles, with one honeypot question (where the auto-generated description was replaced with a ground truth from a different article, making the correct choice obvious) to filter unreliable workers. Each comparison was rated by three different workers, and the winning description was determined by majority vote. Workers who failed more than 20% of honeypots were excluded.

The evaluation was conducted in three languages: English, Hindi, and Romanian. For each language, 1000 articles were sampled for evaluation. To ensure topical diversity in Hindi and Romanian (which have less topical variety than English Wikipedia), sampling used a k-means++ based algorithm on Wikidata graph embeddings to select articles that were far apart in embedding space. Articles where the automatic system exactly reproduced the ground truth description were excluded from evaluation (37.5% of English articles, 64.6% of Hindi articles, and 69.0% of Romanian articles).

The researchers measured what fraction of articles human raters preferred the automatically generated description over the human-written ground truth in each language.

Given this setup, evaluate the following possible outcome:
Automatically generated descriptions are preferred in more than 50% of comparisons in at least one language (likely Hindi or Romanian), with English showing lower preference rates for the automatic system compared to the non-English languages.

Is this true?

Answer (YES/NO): NO